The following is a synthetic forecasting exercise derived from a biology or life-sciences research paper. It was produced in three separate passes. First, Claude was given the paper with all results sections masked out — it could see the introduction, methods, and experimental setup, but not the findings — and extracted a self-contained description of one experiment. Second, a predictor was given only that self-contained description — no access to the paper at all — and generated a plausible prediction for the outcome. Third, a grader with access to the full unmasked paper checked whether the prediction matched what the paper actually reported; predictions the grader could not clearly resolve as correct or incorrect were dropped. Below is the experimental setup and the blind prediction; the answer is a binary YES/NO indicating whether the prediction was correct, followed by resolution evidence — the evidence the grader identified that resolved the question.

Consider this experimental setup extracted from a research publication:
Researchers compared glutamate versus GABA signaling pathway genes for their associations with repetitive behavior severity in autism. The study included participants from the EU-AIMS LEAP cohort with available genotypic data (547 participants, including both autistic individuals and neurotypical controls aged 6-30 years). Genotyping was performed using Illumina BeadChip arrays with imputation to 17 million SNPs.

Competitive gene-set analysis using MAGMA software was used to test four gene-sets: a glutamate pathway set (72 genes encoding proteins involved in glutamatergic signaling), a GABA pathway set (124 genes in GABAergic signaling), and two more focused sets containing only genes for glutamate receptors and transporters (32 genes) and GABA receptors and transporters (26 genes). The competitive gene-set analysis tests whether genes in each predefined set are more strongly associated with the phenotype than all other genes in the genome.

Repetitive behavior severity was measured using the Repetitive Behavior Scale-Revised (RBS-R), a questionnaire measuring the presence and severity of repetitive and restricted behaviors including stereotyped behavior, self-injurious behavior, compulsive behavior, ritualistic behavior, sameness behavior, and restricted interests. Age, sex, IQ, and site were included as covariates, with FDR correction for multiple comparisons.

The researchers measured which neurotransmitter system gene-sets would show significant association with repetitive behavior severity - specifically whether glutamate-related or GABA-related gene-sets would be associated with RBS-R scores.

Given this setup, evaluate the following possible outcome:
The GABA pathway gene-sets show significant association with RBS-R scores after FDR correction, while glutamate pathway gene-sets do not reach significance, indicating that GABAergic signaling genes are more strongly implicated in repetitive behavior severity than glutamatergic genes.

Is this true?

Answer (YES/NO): NO